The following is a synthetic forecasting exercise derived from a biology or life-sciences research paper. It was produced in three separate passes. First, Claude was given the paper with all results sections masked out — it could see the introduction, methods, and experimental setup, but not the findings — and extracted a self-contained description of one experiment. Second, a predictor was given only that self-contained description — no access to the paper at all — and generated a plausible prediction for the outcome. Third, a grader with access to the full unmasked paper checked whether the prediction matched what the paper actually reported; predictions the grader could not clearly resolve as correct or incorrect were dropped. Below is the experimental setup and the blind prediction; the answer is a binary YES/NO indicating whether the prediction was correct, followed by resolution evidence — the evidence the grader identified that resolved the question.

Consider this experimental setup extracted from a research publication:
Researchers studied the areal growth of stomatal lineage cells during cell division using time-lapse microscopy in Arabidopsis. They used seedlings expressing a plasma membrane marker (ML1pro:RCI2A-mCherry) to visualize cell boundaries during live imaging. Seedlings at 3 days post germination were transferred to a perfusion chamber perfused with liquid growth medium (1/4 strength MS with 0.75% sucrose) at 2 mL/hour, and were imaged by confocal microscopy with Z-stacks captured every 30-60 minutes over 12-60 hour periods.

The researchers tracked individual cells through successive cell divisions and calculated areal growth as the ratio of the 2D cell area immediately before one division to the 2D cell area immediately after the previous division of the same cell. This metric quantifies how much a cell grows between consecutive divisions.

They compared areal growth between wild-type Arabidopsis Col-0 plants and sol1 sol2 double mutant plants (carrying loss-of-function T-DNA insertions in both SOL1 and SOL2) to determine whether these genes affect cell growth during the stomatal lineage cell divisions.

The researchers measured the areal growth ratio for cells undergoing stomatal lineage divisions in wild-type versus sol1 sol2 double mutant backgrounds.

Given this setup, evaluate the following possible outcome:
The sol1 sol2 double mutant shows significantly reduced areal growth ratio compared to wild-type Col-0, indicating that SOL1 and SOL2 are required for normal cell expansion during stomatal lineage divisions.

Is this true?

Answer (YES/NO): YES